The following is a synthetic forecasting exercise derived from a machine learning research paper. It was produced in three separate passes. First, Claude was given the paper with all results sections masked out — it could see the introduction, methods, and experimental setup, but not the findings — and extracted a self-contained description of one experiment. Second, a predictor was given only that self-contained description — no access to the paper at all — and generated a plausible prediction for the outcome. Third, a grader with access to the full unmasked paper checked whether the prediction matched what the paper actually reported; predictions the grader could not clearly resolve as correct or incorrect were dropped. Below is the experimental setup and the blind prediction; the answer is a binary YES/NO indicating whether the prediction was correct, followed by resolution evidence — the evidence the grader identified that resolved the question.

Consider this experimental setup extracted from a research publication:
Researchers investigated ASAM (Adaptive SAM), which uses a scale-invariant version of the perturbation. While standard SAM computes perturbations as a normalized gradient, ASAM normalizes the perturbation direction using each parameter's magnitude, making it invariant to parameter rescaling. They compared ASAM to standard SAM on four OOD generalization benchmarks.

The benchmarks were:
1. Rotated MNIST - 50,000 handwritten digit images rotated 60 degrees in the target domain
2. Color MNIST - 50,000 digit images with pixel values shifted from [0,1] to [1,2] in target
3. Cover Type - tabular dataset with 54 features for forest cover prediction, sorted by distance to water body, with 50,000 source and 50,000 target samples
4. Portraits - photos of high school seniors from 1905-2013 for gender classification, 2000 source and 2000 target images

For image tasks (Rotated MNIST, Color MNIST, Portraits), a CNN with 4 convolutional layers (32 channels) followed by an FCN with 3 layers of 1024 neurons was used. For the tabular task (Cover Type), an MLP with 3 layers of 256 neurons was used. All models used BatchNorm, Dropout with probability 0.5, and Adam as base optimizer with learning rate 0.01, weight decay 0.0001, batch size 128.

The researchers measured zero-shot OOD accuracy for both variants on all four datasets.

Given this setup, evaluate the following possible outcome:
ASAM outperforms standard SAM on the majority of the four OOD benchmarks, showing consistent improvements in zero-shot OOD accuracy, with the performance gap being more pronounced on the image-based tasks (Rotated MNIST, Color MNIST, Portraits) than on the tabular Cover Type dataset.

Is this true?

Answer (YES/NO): NO